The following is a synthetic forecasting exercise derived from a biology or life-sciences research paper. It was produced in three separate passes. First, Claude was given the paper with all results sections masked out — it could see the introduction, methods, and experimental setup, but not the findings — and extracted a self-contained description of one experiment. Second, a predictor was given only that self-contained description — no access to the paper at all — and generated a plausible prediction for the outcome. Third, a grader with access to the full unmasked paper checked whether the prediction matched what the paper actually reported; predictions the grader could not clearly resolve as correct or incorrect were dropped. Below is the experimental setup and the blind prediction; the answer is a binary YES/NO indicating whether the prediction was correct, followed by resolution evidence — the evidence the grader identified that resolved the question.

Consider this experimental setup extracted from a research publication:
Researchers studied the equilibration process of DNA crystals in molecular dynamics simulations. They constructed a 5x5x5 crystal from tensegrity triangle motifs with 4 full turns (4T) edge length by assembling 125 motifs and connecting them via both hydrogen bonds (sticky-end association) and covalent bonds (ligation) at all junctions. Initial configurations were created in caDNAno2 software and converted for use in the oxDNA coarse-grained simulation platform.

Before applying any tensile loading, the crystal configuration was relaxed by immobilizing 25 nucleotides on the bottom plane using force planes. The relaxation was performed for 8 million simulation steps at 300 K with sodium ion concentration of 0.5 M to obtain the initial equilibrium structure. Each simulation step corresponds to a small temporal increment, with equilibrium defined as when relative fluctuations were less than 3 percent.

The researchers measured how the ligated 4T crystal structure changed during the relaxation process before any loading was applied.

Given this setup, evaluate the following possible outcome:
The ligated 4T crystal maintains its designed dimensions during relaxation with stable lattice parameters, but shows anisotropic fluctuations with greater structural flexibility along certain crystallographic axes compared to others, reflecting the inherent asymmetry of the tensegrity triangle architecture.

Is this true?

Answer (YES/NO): NO